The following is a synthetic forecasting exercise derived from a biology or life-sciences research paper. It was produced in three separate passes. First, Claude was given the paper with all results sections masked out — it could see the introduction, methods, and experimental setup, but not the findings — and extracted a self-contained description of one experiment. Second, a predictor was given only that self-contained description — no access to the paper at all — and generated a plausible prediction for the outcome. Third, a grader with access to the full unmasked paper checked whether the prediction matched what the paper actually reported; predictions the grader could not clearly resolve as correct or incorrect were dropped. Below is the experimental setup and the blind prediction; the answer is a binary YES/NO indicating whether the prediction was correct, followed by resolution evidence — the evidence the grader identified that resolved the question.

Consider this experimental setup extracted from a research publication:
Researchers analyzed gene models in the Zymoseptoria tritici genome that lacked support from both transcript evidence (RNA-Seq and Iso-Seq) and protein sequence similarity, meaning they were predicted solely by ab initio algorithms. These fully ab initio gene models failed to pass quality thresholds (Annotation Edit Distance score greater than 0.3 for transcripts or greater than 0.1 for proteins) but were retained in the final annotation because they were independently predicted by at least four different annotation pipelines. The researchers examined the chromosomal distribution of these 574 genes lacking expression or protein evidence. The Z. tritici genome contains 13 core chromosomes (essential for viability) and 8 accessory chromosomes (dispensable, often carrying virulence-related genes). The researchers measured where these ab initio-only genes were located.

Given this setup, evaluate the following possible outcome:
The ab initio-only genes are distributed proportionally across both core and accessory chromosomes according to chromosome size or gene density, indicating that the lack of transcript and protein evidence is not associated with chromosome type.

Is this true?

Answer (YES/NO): NO